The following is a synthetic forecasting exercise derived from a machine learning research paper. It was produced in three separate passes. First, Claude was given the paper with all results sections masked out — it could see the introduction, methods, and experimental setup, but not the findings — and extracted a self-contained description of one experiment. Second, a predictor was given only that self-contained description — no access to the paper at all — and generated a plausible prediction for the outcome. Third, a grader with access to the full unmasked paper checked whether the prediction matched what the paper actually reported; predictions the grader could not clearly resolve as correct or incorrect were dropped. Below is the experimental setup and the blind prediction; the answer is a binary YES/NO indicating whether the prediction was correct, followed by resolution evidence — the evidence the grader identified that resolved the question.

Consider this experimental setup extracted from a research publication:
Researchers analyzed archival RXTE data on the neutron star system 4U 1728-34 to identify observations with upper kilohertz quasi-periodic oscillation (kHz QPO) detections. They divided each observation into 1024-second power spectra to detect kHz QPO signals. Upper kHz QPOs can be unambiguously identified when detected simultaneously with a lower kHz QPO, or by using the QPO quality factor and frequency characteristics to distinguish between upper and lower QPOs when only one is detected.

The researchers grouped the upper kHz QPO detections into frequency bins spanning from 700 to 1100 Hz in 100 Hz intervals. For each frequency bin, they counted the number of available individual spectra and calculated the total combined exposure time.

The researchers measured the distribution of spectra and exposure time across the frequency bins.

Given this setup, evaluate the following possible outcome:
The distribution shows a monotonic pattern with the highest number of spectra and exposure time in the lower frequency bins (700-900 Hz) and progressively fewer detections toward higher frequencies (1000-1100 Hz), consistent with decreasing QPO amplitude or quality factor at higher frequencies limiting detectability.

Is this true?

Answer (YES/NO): NO